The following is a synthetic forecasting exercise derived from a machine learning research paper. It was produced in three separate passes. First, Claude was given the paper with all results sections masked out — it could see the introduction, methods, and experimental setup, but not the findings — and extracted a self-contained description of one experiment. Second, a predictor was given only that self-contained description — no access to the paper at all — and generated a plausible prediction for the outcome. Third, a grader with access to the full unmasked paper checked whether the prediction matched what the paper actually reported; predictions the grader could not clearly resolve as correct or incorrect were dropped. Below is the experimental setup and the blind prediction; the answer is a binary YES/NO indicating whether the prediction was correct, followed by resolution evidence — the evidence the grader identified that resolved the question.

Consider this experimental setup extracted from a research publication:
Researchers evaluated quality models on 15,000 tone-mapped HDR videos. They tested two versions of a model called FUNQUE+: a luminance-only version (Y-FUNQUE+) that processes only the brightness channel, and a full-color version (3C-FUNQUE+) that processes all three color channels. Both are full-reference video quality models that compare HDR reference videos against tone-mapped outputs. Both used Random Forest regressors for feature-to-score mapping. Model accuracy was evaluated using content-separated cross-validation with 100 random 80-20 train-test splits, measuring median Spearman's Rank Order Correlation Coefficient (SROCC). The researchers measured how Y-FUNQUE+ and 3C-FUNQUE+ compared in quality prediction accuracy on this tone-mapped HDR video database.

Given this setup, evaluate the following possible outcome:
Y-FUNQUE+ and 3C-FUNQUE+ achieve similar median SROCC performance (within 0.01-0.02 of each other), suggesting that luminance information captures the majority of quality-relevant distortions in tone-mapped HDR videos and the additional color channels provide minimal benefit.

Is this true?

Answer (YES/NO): NO